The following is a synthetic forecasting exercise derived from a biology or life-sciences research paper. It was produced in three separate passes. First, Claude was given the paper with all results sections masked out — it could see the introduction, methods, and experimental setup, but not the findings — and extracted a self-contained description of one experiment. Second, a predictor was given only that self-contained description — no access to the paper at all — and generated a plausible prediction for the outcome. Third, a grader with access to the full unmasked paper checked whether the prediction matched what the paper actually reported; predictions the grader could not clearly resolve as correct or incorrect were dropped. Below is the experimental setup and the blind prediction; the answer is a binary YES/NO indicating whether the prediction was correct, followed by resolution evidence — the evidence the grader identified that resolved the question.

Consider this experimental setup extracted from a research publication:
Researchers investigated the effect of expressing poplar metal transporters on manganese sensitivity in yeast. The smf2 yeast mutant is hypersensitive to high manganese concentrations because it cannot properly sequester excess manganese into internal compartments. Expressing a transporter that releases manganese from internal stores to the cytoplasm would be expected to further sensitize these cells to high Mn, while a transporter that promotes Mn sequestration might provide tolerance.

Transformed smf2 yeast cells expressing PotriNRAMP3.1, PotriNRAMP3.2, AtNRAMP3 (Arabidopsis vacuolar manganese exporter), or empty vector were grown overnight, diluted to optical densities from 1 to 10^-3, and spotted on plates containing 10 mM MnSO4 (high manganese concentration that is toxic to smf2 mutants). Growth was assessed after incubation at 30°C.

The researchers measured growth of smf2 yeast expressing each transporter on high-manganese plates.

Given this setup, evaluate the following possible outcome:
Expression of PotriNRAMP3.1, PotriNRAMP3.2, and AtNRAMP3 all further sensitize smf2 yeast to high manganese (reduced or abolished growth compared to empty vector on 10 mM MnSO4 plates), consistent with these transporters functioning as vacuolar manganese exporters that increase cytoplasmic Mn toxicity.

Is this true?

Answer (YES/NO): NO